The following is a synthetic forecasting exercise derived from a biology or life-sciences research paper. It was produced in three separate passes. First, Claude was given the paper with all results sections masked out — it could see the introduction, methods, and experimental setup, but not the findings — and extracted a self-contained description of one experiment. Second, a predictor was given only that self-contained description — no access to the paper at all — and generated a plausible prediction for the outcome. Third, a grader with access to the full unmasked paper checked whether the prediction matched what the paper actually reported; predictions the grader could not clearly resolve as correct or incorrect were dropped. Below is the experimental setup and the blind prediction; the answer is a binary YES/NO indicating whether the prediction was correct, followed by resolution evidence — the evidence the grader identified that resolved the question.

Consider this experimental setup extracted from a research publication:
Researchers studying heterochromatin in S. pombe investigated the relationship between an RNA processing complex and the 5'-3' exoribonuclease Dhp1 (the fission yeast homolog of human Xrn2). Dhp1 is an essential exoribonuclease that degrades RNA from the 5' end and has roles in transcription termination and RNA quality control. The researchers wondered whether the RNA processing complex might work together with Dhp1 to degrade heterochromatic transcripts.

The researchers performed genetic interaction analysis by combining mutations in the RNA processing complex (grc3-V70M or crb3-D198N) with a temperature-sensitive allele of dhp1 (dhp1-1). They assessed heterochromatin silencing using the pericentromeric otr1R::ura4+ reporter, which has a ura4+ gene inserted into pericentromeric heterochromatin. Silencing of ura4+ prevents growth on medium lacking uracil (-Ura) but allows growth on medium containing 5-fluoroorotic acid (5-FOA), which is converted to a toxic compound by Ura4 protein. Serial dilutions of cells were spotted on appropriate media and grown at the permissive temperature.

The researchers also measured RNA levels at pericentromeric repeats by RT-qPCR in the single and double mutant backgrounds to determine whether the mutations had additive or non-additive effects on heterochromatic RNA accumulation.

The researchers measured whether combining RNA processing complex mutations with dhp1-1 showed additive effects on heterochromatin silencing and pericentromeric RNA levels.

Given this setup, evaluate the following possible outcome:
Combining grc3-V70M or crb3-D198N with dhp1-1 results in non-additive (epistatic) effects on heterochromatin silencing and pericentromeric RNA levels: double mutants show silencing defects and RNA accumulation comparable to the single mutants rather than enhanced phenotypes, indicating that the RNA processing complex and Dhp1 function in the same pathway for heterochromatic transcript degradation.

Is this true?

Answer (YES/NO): YES